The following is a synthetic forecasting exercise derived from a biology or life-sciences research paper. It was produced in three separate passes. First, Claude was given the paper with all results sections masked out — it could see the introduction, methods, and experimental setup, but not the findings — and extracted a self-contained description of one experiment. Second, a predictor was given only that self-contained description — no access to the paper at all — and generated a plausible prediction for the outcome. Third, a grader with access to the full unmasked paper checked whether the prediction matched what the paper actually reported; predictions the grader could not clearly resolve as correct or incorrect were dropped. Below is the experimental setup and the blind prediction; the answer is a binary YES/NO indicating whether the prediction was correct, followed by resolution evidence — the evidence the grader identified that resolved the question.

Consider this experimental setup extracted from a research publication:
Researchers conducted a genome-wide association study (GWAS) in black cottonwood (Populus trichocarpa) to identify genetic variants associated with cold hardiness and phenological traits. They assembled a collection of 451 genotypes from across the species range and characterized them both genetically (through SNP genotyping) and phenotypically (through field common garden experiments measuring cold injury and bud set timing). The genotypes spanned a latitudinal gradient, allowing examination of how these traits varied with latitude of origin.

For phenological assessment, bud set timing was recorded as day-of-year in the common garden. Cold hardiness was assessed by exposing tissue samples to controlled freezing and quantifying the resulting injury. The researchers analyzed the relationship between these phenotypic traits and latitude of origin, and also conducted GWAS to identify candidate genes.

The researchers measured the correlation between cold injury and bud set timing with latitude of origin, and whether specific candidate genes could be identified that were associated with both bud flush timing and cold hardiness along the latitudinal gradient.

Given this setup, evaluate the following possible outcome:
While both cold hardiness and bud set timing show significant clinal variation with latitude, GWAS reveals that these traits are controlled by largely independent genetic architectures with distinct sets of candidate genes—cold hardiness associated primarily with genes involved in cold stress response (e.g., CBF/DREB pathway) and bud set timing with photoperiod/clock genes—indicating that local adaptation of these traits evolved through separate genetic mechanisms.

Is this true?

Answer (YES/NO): NO